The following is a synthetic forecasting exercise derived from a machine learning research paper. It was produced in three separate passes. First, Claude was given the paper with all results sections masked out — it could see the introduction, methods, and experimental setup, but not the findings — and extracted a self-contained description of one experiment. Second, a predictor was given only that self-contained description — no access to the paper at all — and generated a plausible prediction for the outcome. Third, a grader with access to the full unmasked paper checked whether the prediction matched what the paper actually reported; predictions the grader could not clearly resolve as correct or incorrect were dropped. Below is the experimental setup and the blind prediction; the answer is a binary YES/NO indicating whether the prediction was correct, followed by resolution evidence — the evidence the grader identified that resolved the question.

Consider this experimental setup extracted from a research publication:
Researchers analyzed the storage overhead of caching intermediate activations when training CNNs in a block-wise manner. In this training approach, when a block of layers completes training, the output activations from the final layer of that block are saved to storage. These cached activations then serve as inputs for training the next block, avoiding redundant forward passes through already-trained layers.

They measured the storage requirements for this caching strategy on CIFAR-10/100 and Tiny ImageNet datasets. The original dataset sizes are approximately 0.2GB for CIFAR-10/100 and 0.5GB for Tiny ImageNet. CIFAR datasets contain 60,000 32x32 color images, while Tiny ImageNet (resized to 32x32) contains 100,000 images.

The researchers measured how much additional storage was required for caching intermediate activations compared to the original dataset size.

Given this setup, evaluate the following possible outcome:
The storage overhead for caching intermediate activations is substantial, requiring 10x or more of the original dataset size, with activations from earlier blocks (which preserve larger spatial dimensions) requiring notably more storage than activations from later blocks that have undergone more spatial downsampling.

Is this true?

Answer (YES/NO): NO